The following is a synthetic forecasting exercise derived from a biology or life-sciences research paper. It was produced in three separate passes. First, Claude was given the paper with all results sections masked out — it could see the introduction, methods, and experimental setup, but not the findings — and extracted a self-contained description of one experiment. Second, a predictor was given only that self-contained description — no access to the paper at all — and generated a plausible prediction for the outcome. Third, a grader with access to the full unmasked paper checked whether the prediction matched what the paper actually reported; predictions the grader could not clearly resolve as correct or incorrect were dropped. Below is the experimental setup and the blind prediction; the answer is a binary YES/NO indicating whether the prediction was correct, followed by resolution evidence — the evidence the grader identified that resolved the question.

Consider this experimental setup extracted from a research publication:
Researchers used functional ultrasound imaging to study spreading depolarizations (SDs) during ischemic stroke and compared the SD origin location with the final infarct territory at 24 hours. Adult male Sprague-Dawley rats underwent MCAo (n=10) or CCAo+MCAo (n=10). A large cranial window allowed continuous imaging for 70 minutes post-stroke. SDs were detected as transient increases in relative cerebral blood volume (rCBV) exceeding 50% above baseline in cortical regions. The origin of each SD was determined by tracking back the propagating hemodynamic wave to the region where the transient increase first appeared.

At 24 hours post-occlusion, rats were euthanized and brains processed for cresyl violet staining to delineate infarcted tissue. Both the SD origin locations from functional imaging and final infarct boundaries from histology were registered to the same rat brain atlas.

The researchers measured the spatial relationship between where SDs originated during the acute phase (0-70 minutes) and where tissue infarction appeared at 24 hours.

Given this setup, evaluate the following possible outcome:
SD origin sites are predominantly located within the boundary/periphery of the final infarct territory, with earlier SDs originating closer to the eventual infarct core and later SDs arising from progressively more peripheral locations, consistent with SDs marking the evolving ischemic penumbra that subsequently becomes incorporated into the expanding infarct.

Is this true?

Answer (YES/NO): NO